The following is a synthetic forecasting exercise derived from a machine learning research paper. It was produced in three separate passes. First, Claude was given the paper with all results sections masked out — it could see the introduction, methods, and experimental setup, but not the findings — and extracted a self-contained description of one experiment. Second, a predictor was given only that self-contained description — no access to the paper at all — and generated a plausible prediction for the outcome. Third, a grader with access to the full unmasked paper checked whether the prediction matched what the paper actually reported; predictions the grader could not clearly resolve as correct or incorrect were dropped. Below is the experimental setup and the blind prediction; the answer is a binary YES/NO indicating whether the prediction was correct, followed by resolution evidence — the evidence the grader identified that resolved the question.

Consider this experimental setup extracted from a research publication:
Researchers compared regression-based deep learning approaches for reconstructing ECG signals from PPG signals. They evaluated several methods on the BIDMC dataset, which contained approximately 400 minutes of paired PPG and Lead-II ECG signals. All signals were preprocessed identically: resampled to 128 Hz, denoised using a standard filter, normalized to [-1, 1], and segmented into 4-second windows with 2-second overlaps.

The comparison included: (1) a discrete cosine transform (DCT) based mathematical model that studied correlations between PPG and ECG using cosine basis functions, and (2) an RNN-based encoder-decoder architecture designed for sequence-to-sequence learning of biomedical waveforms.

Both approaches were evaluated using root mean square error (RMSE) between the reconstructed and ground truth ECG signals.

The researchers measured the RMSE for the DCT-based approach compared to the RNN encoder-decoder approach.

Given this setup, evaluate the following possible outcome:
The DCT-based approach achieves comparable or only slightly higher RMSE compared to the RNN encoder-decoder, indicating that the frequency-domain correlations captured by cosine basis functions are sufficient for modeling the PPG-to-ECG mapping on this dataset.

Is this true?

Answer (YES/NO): NO